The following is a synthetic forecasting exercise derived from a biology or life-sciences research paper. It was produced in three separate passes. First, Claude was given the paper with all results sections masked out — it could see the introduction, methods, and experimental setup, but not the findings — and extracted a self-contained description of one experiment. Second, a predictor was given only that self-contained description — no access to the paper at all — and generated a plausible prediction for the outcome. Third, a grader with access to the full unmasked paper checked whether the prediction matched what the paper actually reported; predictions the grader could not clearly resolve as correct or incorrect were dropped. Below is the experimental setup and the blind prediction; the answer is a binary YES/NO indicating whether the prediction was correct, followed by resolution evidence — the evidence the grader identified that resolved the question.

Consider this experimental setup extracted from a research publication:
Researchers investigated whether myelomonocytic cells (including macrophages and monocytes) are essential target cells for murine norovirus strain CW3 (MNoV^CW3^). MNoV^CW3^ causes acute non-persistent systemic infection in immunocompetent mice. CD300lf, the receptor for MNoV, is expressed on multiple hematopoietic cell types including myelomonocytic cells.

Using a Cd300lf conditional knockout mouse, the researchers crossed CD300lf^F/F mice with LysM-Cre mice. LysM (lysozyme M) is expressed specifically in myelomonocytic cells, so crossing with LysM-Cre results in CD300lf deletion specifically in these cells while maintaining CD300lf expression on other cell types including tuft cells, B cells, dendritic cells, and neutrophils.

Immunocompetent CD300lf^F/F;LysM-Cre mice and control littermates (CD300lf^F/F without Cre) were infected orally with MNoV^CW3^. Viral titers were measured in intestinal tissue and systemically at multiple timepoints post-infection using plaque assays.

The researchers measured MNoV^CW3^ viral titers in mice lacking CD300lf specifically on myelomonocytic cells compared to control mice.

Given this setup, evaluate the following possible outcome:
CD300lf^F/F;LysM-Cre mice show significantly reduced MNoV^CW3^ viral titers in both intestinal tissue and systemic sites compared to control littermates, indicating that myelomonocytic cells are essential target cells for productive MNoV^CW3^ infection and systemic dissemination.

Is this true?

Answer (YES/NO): NO